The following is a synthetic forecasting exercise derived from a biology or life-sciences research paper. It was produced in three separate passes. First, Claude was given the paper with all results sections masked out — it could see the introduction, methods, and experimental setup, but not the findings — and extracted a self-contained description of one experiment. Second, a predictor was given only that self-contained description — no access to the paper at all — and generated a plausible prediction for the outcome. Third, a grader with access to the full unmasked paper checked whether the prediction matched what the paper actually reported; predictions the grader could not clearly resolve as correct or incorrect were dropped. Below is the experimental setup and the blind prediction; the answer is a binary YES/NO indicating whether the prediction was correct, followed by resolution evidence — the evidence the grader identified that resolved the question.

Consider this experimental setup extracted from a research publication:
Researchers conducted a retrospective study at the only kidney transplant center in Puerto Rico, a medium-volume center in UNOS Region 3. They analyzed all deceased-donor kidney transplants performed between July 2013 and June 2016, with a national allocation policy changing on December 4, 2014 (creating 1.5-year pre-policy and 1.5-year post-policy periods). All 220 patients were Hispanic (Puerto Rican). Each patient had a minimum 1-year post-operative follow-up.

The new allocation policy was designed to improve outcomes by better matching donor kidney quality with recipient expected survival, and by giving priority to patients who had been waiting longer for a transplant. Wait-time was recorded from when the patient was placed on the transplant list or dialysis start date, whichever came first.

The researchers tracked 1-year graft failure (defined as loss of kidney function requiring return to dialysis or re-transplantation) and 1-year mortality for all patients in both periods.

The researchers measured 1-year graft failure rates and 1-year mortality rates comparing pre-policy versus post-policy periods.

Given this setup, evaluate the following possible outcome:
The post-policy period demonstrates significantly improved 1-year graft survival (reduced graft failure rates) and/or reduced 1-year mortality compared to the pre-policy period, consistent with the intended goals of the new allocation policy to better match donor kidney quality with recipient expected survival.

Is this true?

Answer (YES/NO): NO